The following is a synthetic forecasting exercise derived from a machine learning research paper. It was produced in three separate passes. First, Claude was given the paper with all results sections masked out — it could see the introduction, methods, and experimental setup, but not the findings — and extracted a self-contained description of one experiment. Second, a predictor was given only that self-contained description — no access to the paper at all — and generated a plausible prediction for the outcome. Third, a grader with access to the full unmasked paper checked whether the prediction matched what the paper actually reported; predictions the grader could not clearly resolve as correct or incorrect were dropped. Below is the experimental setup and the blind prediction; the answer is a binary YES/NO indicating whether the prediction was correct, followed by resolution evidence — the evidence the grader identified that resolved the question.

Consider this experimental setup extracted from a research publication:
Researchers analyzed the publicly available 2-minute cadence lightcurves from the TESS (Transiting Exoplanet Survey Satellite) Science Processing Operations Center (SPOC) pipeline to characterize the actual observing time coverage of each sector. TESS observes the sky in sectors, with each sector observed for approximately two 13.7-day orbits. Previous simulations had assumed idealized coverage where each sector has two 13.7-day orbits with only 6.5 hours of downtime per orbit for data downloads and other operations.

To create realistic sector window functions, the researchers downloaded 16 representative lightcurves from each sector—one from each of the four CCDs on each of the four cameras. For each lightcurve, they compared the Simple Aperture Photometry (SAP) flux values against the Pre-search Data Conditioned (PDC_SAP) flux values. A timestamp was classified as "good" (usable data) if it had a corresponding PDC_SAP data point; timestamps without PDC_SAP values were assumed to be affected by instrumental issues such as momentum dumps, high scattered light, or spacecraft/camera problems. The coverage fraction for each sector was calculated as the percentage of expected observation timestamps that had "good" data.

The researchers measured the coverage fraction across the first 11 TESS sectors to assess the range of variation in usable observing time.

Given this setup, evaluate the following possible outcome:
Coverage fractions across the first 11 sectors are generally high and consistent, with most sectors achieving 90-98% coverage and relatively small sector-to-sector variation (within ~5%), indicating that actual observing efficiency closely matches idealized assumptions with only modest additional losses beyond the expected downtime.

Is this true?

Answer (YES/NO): NO